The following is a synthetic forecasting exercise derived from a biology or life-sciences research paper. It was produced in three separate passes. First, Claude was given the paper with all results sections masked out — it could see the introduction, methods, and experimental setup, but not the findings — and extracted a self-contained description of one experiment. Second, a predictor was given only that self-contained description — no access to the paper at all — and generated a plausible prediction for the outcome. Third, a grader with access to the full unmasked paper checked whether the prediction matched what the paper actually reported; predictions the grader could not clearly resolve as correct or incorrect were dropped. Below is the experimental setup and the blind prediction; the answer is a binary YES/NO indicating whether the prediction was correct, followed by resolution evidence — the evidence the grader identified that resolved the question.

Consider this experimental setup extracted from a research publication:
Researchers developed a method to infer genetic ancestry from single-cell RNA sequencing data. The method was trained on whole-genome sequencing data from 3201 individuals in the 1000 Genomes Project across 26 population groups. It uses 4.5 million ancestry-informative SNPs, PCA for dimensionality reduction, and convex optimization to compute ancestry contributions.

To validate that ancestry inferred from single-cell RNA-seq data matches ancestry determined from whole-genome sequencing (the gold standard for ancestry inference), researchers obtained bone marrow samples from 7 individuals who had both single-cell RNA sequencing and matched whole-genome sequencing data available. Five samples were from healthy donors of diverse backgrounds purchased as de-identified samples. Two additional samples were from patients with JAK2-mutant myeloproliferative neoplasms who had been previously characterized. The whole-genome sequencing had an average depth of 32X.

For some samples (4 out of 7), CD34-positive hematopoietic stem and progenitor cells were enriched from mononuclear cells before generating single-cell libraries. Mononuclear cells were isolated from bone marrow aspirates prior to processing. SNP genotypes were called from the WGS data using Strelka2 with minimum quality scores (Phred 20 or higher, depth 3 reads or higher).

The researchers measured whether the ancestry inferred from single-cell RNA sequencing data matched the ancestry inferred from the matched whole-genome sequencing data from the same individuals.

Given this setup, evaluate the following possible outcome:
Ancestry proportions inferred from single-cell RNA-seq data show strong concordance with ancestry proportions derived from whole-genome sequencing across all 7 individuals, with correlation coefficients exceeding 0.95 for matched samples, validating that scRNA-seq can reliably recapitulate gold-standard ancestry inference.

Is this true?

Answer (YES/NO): NO